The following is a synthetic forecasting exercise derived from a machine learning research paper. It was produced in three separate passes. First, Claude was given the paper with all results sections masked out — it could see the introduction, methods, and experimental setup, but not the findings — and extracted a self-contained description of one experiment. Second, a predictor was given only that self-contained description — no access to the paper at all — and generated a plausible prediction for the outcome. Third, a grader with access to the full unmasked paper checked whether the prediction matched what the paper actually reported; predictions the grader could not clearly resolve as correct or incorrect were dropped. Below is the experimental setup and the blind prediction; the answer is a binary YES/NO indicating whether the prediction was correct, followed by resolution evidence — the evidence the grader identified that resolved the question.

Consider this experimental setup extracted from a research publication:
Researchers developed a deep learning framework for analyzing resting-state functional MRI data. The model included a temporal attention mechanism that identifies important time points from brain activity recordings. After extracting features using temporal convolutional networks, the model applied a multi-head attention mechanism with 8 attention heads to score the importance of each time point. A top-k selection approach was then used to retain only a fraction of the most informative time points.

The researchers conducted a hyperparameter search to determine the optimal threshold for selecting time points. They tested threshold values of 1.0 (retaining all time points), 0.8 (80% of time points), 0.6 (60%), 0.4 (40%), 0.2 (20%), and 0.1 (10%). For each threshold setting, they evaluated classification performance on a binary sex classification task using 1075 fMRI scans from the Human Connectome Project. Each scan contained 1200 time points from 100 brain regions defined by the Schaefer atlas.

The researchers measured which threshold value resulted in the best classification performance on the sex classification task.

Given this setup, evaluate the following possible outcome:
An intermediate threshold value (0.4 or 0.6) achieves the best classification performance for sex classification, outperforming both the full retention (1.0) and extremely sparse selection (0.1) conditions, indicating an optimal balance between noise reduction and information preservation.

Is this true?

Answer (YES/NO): NO